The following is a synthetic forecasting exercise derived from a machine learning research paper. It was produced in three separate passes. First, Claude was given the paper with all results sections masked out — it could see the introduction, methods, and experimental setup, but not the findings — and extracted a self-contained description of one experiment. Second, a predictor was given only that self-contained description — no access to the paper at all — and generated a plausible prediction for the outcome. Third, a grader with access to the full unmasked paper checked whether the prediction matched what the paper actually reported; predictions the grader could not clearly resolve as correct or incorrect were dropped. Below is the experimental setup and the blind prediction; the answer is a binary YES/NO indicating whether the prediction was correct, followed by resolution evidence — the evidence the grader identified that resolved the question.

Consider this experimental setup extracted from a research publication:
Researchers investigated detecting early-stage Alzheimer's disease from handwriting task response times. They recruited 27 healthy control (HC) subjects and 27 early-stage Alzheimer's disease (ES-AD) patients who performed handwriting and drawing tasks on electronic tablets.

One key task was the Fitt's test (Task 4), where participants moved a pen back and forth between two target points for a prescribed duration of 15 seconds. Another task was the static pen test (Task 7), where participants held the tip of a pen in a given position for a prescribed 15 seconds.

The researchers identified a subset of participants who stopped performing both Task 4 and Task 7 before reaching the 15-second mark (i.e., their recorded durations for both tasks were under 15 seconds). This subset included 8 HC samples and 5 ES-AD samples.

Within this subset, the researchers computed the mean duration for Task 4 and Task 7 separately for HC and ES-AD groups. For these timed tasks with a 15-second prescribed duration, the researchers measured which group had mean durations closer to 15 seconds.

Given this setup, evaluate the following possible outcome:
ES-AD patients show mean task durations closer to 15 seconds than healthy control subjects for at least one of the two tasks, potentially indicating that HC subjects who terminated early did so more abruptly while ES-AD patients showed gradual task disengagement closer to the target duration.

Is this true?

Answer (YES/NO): NO